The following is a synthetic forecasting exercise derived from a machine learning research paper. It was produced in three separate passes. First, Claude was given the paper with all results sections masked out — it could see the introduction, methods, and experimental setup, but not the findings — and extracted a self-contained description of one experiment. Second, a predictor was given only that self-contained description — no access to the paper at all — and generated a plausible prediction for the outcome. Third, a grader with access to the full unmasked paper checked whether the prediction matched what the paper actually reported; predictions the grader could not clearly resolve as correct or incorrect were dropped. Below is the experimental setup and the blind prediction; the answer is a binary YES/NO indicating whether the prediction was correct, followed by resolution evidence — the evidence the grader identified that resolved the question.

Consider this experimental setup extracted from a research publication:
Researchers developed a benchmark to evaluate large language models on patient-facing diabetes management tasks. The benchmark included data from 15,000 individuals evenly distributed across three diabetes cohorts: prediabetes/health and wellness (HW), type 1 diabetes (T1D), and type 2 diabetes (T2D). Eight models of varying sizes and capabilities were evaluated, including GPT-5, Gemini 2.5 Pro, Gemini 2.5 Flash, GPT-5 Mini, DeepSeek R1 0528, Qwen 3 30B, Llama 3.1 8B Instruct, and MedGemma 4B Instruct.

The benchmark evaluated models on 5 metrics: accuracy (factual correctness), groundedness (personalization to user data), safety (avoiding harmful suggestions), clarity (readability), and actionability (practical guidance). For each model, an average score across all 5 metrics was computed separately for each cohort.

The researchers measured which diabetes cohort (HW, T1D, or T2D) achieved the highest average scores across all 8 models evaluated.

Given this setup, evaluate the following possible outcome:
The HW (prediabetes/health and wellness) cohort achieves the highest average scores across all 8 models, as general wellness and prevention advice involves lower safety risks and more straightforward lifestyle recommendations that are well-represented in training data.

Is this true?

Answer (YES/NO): NO